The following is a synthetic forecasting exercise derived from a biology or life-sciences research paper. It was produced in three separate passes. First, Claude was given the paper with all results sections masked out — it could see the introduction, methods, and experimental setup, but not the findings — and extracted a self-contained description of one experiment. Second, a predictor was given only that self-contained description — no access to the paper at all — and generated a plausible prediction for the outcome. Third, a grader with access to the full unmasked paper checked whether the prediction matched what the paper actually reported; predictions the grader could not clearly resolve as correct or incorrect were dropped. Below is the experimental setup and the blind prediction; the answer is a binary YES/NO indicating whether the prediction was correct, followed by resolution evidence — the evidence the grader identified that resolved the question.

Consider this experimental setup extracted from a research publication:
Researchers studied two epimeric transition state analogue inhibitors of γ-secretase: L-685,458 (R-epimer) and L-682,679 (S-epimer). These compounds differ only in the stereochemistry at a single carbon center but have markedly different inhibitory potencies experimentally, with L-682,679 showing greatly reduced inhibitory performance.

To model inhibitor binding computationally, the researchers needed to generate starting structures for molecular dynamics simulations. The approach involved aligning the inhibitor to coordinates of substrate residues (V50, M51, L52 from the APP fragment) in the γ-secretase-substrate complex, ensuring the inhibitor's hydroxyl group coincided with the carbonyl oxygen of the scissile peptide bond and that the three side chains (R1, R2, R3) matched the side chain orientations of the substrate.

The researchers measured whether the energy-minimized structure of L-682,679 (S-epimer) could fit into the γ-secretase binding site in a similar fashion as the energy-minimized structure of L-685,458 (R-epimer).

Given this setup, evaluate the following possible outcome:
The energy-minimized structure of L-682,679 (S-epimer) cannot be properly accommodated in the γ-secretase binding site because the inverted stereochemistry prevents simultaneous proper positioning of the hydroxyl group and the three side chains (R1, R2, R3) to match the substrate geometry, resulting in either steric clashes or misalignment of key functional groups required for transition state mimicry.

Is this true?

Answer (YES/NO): YES